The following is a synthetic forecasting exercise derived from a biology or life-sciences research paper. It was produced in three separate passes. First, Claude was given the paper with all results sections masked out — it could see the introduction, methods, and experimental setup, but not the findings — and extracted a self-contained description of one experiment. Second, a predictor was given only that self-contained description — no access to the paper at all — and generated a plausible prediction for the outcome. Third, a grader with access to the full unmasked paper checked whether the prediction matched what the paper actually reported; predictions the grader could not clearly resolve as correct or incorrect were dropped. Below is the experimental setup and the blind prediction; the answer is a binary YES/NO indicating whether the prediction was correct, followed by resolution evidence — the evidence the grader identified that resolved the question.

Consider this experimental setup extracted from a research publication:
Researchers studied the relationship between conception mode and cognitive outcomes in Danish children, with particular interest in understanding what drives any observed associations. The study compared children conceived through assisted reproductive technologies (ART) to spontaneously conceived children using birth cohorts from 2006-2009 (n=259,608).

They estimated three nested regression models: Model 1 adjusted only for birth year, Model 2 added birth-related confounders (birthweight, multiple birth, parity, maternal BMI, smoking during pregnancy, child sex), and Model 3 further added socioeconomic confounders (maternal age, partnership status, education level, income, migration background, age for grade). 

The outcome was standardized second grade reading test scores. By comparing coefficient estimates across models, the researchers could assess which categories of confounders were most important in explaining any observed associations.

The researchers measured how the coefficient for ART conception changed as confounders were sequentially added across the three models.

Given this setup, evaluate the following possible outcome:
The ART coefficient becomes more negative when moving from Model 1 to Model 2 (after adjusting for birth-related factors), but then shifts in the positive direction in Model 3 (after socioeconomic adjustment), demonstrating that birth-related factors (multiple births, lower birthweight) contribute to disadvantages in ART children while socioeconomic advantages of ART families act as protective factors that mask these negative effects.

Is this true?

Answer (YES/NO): NO